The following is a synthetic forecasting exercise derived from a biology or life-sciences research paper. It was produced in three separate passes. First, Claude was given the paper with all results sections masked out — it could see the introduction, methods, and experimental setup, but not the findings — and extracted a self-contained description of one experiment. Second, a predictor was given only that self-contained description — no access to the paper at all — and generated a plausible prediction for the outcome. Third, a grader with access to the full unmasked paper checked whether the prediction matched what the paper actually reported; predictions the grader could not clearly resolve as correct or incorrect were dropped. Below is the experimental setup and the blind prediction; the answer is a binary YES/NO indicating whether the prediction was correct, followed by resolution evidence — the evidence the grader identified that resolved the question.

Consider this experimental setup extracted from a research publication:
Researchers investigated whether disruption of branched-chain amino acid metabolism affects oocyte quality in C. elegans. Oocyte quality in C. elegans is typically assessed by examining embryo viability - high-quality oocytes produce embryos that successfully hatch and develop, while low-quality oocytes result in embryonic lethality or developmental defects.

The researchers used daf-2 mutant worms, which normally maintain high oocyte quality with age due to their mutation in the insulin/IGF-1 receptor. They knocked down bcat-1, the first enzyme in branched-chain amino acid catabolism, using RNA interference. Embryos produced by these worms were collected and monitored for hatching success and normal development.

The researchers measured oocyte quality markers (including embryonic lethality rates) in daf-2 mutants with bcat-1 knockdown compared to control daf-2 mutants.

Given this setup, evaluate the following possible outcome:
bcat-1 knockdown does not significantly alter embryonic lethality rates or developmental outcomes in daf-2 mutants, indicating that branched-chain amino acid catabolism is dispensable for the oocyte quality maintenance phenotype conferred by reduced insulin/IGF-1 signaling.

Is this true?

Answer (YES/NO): NO